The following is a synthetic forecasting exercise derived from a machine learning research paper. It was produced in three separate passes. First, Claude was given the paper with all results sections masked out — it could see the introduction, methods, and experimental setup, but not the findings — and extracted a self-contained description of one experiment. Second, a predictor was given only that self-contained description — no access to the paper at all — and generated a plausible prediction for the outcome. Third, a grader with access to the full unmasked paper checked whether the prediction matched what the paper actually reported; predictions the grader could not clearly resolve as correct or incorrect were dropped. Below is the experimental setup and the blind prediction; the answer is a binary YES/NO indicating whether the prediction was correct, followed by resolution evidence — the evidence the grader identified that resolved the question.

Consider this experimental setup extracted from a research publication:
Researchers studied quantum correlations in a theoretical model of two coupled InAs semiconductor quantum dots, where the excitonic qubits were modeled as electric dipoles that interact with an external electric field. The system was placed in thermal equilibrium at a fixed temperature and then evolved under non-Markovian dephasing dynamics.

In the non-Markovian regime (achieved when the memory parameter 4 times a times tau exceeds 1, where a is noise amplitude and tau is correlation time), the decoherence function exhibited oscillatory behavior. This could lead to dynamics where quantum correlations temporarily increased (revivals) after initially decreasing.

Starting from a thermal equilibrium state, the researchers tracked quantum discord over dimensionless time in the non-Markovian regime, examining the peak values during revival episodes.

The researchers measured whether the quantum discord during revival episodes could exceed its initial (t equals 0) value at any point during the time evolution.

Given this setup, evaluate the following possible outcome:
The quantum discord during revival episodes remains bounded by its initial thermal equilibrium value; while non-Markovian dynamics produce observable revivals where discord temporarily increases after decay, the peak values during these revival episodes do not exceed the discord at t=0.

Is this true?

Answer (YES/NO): YES